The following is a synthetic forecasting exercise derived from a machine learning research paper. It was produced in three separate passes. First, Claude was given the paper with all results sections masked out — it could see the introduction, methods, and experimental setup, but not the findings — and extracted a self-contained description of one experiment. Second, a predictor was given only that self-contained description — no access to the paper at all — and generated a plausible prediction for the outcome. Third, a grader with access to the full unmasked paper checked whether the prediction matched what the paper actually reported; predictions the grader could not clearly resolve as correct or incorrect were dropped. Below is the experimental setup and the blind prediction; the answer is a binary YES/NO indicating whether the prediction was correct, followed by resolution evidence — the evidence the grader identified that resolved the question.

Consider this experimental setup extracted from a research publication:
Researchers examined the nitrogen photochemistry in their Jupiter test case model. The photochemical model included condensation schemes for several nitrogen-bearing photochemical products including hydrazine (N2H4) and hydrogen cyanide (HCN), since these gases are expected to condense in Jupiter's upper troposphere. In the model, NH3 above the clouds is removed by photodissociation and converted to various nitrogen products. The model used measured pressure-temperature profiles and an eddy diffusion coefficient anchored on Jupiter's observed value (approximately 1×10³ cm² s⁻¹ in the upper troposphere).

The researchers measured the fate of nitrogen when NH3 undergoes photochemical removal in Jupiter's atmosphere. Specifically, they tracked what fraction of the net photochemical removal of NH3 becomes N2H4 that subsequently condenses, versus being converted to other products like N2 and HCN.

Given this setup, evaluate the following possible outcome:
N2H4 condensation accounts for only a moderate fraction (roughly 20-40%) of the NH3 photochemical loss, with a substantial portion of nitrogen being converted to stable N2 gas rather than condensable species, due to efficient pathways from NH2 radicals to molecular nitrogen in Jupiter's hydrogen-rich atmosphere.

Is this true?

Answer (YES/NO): NO